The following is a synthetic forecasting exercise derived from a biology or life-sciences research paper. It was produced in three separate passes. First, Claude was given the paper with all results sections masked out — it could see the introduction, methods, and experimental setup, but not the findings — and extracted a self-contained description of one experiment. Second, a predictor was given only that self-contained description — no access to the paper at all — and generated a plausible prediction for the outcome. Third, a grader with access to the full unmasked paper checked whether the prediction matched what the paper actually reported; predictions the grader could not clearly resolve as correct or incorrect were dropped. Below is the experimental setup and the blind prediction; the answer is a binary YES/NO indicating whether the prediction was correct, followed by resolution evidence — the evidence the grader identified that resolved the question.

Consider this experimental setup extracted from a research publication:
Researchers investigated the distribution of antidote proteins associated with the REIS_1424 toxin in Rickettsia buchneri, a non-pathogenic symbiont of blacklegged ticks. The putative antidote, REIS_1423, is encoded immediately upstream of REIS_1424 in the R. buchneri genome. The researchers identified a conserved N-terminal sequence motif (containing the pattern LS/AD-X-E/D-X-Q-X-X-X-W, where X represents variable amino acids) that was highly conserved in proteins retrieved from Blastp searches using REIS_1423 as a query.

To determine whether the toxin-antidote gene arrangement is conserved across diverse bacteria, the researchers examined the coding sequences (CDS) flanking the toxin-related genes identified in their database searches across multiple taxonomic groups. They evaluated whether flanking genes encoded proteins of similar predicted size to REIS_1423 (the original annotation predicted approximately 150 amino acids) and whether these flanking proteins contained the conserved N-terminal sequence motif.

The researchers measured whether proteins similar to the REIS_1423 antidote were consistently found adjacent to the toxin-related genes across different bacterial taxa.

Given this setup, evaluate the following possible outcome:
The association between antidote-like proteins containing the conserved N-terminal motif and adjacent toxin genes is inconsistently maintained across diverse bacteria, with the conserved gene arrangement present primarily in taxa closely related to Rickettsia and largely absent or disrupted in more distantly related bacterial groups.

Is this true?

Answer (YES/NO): NO